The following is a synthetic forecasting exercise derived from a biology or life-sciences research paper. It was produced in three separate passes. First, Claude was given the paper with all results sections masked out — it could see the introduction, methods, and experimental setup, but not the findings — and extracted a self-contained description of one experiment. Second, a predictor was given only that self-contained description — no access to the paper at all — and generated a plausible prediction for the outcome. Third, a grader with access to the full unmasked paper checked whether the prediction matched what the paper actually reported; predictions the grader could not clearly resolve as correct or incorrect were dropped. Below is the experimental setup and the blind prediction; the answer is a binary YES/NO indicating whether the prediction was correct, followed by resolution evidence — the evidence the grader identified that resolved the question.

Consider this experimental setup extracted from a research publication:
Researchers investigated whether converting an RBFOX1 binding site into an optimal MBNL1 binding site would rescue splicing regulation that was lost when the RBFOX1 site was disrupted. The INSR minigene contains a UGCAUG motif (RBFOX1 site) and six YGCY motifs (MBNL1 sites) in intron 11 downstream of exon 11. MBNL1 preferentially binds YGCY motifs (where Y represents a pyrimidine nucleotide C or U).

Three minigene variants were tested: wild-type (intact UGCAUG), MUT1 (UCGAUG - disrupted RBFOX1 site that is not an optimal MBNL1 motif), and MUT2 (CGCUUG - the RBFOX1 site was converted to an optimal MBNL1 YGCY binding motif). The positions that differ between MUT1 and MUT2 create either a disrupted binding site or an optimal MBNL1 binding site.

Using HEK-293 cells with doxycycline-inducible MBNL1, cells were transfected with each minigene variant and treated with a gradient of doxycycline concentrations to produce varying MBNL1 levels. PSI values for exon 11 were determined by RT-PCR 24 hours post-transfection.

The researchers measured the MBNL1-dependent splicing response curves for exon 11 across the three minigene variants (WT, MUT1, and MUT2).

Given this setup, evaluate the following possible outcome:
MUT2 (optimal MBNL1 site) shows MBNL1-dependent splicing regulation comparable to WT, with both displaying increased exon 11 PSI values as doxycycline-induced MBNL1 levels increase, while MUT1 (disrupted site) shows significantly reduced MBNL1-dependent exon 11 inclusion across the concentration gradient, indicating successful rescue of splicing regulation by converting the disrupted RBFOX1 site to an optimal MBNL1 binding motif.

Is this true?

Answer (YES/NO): YES